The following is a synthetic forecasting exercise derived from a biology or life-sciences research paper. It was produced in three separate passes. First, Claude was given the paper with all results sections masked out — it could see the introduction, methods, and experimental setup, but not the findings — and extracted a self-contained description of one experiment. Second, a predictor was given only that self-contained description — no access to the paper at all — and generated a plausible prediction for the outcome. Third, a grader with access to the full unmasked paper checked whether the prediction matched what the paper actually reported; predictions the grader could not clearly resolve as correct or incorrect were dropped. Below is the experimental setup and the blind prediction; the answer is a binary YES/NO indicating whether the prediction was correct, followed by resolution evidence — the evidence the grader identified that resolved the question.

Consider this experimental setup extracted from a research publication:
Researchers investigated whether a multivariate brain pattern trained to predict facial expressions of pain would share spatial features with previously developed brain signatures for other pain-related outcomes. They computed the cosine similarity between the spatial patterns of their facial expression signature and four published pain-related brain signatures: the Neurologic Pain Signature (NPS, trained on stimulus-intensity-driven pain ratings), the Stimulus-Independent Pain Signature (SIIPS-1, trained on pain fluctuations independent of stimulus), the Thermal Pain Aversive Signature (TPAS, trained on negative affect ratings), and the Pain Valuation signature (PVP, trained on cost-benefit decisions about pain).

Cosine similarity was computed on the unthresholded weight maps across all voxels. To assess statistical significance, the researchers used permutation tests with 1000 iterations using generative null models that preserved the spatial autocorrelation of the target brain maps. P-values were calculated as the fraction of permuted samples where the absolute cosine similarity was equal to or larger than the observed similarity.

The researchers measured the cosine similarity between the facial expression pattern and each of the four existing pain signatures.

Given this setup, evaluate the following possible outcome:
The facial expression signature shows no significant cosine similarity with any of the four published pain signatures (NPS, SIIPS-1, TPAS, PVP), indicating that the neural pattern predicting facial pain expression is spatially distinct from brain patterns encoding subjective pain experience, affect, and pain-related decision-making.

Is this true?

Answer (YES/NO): NO